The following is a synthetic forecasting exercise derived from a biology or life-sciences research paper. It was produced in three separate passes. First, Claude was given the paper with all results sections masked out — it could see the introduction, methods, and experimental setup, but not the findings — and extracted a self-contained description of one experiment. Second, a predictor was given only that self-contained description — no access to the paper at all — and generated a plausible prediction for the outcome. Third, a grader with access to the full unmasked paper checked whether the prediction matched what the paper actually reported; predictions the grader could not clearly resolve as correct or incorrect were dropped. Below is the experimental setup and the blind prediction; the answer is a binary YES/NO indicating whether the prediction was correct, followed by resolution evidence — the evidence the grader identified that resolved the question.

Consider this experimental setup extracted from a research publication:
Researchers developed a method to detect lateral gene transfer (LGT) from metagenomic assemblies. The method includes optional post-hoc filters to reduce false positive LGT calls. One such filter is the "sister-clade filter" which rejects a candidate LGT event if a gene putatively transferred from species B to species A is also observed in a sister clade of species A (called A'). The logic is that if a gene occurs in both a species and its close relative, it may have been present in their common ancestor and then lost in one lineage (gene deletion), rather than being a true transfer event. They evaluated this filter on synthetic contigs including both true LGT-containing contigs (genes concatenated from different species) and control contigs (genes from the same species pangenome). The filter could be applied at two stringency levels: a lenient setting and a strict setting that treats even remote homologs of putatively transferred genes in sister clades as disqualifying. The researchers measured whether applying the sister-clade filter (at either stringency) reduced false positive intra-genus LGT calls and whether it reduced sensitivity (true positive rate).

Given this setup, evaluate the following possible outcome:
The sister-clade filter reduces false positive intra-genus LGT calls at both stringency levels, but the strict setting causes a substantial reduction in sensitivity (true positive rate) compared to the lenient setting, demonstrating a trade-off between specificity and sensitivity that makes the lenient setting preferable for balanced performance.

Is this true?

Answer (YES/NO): NO